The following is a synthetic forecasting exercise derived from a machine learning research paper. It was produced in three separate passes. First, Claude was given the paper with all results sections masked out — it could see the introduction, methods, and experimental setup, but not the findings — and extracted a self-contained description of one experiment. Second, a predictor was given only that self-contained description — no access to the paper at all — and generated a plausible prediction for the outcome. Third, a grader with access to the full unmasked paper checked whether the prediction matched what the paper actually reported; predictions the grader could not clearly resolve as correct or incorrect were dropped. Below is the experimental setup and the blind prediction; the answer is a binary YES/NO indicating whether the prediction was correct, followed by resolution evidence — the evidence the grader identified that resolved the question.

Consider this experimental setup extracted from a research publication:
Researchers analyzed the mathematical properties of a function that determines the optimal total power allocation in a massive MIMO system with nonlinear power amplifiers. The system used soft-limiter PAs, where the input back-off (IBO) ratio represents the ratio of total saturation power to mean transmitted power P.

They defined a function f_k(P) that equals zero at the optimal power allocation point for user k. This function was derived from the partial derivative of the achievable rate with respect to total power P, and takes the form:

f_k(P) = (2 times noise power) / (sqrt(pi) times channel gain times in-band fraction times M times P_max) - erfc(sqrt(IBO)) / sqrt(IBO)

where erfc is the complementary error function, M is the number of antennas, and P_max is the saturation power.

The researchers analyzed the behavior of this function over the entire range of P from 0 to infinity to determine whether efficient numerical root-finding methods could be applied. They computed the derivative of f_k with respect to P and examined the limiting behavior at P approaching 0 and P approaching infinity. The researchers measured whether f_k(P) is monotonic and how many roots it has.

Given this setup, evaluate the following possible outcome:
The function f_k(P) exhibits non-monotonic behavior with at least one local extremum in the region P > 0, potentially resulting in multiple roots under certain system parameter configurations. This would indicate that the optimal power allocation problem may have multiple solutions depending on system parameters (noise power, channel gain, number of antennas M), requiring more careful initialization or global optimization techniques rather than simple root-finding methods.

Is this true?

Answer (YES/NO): NO